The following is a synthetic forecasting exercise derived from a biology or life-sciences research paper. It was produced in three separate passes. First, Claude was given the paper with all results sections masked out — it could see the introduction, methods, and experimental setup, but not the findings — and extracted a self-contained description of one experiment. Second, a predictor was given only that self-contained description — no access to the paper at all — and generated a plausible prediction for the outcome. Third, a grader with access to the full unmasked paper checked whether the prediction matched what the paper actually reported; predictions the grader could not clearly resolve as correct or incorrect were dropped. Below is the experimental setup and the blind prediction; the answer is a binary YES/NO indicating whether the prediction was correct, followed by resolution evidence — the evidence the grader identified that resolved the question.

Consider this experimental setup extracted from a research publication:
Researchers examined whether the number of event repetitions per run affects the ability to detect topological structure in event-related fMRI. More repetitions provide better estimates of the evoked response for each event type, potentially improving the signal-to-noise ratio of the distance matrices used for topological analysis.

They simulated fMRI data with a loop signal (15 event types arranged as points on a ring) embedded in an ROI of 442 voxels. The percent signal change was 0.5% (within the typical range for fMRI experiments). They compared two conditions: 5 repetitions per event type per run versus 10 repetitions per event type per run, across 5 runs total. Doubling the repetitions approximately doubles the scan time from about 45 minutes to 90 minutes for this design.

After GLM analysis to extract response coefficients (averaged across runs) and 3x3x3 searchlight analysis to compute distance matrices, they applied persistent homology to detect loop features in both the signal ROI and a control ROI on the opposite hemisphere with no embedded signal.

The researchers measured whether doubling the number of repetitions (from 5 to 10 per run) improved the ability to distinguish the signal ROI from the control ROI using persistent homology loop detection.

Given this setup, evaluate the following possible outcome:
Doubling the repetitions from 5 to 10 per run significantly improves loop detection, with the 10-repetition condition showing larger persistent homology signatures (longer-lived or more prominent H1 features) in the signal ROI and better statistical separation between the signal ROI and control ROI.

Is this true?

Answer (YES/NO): YES